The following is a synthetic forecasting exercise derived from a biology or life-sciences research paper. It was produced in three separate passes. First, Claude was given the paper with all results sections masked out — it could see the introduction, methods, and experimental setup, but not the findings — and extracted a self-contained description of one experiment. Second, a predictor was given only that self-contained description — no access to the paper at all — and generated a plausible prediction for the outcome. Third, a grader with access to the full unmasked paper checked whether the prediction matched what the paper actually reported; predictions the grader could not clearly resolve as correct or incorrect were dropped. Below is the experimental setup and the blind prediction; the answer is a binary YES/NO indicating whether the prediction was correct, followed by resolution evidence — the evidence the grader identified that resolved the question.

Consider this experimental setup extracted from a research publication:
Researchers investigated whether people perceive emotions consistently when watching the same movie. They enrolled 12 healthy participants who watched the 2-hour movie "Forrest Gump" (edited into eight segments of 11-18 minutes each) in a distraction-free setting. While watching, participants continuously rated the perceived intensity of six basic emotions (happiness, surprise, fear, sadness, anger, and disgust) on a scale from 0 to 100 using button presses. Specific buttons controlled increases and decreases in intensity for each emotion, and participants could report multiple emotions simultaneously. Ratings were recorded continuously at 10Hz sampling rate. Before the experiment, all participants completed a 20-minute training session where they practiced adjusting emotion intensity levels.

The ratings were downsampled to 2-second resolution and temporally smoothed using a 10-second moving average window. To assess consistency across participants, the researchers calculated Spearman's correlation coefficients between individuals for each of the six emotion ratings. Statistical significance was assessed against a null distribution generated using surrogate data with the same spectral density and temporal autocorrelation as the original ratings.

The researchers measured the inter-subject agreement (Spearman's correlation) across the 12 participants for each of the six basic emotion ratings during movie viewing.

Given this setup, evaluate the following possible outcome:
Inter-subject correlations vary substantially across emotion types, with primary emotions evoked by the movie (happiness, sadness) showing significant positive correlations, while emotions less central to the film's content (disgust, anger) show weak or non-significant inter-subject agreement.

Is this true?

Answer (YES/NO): NO